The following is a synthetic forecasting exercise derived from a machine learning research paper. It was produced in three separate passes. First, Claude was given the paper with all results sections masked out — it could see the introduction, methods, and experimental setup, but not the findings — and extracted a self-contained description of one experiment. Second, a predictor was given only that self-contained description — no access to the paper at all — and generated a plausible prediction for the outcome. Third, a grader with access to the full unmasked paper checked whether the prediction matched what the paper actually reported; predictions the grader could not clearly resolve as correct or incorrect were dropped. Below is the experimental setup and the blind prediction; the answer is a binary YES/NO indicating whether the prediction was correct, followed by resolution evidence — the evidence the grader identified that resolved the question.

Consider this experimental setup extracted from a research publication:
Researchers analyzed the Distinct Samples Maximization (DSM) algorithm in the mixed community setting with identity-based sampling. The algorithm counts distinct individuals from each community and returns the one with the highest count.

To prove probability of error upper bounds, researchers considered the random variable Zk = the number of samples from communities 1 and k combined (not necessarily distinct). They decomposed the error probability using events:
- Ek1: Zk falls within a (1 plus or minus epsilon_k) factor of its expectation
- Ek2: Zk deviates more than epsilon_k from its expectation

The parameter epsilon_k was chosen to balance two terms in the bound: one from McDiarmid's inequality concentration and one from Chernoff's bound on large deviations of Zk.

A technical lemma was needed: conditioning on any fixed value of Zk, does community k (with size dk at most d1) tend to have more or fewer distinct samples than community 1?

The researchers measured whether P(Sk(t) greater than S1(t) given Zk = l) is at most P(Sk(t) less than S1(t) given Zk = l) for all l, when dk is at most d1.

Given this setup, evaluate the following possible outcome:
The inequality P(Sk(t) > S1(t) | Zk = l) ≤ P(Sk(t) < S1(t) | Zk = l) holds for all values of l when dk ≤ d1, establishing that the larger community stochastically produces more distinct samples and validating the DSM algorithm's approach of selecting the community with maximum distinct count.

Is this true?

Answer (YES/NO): YES